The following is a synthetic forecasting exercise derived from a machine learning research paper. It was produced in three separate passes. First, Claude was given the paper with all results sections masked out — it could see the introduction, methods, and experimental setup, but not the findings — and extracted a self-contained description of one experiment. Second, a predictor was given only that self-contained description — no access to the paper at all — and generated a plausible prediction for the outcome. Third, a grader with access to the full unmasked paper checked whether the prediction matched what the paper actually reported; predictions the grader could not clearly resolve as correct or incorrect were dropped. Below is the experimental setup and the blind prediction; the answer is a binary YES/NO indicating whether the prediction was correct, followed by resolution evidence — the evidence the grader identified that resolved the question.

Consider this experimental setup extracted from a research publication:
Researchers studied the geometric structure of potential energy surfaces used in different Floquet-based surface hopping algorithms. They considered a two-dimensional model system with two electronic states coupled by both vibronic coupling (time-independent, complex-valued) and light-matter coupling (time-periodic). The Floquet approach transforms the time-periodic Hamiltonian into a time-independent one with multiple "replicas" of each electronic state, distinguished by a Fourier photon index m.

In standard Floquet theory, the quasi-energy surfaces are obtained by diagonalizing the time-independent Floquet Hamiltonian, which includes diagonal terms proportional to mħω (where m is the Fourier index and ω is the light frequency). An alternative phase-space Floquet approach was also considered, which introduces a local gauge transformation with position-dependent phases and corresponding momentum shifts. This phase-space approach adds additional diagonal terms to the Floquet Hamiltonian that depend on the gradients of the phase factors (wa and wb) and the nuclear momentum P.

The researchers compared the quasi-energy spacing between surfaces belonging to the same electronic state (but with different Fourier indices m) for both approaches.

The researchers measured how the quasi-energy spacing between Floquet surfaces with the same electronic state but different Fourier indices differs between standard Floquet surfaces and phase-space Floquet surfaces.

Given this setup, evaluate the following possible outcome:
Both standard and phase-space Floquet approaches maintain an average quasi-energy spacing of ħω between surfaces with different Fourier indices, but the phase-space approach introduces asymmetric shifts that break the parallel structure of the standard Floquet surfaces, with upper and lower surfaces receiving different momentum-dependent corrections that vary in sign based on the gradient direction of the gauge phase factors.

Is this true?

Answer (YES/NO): NO